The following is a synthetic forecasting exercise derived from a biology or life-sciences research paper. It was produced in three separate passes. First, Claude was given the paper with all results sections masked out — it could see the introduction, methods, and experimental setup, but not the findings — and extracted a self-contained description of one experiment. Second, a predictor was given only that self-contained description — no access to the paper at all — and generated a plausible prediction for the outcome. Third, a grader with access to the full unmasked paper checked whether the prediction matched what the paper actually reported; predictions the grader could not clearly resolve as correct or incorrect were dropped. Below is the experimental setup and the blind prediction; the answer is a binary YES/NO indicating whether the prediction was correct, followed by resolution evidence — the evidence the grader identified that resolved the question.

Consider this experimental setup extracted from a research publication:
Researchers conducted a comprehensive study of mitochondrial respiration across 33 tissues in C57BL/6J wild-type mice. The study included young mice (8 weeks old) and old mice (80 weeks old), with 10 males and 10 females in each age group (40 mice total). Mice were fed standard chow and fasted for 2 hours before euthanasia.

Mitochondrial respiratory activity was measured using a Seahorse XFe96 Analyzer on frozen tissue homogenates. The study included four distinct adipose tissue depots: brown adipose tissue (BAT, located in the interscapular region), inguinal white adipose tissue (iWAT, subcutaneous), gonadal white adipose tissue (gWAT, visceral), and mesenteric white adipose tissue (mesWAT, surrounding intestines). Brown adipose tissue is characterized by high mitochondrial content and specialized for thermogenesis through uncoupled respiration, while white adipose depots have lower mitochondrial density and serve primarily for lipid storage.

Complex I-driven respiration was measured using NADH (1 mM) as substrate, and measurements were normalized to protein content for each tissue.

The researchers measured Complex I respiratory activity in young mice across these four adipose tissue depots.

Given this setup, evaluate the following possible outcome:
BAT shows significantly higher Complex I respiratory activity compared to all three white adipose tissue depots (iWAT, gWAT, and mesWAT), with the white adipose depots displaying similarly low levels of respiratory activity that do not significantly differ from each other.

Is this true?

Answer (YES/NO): NO